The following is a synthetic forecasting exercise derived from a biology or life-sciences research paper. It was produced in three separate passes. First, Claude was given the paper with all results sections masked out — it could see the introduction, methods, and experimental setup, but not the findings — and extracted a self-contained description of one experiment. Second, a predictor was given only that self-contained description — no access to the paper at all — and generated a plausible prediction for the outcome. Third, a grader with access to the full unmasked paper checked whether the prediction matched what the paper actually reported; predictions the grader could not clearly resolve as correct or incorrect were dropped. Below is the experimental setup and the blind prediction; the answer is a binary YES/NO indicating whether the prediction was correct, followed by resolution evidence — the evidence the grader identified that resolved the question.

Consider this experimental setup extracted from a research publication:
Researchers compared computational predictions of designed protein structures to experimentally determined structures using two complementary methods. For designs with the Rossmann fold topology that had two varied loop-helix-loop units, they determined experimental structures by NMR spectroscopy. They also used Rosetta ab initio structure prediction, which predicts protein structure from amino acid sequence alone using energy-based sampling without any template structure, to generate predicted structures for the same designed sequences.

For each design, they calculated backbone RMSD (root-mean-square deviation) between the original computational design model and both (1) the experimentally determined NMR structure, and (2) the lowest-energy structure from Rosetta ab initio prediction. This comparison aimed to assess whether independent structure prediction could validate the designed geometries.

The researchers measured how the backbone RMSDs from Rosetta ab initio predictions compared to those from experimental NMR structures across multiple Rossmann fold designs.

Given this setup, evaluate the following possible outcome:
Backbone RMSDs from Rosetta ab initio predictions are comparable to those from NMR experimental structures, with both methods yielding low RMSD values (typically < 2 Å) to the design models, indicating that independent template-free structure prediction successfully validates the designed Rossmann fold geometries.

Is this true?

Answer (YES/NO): YES